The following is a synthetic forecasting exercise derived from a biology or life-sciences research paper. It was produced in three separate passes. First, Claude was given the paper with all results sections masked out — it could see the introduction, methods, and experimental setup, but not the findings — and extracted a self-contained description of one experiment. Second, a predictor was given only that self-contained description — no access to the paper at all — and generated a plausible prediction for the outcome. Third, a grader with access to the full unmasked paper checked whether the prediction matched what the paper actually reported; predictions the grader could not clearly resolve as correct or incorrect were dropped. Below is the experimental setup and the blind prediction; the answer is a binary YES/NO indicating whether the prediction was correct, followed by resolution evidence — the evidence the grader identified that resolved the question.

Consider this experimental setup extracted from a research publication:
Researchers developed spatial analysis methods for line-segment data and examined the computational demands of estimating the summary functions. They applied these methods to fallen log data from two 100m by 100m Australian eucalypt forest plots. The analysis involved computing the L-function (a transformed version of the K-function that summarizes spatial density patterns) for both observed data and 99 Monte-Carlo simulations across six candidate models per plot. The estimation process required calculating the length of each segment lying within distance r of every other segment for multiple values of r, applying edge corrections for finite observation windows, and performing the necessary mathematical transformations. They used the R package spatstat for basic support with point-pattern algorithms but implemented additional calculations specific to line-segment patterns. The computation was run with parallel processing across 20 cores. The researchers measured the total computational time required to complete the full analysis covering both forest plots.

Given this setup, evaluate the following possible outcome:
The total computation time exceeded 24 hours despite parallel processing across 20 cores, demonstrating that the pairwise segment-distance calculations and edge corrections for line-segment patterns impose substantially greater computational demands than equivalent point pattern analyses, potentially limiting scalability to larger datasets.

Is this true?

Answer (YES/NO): NO